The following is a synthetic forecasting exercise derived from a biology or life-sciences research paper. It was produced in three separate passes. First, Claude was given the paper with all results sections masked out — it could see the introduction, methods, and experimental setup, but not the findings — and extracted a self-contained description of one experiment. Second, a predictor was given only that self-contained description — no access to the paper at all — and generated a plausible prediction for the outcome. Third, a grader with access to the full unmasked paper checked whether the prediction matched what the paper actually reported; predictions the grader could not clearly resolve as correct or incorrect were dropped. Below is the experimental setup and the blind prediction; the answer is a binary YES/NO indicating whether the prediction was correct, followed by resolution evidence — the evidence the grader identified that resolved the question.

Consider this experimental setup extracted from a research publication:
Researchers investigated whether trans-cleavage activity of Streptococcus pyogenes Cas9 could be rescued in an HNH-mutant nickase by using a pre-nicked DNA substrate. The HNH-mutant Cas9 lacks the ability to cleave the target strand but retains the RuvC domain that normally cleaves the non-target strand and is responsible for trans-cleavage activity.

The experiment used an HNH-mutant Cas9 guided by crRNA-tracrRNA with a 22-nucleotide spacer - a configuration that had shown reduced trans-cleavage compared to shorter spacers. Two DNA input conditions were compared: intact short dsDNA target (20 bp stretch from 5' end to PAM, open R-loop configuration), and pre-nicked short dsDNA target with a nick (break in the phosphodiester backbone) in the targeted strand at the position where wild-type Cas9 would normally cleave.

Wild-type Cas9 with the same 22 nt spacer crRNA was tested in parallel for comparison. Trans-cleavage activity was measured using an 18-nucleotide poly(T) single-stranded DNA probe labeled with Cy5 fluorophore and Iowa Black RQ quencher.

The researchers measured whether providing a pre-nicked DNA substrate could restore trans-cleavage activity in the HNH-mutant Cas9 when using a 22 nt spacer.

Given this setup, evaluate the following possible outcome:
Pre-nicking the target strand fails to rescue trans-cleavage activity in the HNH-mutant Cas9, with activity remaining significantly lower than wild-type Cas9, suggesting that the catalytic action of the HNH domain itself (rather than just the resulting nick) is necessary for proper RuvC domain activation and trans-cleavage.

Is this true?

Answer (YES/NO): NO